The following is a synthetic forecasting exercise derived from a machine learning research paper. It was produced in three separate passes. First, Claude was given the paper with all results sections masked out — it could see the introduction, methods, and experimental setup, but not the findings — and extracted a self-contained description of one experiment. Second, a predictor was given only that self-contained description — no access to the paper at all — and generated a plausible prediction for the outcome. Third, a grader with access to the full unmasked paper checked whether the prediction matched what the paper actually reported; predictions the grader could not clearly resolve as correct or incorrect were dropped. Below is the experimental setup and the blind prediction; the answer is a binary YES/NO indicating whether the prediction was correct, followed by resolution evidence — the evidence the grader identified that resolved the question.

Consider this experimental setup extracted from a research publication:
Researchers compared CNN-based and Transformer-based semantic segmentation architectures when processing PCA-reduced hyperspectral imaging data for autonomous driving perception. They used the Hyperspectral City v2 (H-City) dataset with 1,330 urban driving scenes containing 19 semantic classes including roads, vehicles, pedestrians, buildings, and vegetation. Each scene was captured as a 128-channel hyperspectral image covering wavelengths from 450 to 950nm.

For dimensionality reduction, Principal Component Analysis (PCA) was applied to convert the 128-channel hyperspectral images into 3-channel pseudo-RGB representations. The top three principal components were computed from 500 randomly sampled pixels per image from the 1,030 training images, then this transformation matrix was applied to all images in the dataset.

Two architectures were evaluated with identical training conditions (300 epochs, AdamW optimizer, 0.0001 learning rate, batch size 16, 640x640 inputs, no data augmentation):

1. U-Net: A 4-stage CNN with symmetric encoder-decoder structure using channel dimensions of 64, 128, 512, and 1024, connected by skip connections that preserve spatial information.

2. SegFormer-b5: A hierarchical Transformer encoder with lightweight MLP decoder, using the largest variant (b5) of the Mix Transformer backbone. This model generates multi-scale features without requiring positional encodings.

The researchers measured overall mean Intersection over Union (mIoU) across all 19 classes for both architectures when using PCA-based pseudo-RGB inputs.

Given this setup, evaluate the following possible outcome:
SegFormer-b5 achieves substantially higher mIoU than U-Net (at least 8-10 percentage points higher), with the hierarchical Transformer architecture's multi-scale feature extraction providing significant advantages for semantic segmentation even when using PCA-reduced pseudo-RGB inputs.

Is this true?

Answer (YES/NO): NO